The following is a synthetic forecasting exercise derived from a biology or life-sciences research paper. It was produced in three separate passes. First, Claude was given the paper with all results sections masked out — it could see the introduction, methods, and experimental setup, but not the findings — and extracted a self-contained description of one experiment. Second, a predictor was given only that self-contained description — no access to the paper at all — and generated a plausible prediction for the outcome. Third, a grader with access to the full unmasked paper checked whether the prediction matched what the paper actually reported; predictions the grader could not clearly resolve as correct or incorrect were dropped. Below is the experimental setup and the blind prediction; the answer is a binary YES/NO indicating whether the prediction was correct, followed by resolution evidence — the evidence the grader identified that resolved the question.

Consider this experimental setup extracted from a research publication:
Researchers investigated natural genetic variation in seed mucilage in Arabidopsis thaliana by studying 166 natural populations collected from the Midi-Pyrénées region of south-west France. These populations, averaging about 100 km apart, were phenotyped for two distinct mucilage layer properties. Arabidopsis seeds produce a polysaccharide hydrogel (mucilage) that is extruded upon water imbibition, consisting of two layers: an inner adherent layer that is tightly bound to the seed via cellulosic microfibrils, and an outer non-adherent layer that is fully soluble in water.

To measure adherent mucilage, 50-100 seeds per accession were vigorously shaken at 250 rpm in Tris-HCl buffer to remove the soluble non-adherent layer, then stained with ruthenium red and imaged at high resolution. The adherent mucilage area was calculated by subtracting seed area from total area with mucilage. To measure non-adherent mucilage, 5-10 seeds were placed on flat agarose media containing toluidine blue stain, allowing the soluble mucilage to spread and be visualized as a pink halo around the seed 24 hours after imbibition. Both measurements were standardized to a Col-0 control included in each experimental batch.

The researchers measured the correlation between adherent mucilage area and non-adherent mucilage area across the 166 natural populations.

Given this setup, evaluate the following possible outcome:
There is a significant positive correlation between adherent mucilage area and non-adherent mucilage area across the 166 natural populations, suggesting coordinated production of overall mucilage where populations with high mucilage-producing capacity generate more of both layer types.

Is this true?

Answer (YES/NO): NO